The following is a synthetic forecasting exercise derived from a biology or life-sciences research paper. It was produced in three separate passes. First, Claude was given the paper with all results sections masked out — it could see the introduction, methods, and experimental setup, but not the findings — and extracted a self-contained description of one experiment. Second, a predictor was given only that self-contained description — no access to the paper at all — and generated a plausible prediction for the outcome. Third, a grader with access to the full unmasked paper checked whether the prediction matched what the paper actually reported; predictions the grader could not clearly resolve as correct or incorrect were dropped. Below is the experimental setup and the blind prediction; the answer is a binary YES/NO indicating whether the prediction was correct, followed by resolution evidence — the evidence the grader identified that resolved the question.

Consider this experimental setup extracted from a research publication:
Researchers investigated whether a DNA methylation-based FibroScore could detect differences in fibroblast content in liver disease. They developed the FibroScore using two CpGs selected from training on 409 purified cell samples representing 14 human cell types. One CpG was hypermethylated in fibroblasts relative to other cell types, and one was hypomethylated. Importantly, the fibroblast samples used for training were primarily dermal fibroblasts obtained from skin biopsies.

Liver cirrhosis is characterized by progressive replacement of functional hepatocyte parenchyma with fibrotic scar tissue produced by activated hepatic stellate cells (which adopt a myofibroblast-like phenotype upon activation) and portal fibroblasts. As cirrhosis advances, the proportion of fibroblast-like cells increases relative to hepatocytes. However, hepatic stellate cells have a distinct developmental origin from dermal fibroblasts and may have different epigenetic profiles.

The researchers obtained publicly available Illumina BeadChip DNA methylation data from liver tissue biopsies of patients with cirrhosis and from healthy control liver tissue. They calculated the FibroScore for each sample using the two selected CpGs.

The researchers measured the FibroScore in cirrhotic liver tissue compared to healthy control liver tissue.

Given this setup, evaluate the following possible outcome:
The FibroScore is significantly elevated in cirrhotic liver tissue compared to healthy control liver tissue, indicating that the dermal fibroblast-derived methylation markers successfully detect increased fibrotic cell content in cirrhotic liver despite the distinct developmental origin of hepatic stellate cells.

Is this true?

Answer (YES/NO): YES